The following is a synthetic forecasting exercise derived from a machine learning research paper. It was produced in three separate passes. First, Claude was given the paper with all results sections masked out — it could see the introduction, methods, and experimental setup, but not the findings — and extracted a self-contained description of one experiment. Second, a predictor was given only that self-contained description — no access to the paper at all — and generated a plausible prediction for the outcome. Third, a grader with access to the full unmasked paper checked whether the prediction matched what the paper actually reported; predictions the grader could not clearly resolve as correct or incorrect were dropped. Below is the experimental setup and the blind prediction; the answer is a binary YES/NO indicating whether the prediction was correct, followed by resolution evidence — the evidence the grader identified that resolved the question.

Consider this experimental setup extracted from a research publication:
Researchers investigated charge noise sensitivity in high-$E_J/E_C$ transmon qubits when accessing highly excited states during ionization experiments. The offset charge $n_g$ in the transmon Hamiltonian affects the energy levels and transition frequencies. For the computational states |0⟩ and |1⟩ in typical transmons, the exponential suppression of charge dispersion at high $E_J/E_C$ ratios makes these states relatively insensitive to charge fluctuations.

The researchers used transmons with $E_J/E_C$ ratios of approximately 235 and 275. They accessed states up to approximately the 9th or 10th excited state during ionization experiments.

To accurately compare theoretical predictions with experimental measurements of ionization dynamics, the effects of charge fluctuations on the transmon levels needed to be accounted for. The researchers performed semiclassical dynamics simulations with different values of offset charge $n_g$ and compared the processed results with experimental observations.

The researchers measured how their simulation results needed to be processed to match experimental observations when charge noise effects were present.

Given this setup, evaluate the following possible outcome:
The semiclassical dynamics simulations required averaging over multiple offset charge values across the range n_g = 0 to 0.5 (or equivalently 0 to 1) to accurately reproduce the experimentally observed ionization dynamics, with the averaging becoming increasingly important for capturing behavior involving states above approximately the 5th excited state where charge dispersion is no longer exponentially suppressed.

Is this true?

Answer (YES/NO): NO